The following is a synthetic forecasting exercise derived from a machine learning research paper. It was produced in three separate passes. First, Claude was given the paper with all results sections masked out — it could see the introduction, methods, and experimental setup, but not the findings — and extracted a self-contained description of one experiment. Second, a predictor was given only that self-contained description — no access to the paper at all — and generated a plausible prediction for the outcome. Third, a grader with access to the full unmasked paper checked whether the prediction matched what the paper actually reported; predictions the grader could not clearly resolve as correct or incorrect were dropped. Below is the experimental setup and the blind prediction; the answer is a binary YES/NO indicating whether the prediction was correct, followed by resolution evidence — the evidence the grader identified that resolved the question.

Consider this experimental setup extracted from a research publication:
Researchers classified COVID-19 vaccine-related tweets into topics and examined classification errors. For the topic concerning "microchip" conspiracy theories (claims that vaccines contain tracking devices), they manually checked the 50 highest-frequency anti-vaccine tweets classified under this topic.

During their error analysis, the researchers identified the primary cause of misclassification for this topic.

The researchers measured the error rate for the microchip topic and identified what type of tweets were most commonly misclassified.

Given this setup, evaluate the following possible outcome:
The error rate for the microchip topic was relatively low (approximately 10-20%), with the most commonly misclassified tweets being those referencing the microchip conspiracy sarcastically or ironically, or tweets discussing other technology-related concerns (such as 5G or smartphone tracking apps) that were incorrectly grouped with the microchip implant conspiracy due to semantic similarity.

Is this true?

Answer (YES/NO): YES